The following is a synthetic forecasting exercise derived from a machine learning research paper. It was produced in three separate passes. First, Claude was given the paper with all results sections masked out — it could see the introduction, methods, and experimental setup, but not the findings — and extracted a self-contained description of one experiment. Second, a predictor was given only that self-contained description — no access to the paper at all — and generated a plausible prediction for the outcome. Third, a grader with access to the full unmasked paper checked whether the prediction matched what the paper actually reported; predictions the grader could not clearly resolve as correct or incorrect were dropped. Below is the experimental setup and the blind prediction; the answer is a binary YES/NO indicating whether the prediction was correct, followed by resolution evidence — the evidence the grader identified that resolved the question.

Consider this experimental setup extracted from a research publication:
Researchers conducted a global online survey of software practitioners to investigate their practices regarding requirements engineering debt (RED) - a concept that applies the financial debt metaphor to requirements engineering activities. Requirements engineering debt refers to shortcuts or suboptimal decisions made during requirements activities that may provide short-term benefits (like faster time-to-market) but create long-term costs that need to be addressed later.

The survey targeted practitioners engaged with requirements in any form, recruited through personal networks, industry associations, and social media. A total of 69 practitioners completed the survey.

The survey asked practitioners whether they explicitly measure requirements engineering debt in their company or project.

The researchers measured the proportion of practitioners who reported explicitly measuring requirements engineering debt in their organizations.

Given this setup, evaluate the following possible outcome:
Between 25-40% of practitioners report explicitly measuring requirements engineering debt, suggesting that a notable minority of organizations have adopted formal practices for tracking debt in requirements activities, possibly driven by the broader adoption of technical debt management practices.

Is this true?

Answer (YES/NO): NO